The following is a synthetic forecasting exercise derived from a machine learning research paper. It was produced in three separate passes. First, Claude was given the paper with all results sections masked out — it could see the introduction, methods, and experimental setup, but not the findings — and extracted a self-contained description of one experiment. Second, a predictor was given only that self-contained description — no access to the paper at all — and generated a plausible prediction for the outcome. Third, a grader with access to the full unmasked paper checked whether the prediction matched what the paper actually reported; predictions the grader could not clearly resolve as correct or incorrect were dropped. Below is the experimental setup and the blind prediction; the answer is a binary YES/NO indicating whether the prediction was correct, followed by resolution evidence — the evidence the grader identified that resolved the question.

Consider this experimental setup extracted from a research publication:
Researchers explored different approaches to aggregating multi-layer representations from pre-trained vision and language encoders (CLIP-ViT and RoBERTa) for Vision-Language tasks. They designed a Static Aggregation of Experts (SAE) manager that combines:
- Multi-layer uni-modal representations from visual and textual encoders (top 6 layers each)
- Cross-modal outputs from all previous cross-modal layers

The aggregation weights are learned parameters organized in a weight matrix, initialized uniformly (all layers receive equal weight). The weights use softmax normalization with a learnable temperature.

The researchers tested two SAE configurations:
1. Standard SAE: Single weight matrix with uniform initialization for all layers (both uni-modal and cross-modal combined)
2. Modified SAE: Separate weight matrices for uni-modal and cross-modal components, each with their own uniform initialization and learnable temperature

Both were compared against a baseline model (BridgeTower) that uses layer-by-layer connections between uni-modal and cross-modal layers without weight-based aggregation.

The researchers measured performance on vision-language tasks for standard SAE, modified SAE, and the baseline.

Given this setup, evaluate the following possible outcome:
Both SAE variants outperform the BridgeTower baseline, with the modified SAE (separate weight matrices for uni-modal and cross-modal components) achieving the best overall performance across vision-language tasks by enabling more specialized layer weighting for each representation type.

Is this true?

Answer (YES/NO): NO